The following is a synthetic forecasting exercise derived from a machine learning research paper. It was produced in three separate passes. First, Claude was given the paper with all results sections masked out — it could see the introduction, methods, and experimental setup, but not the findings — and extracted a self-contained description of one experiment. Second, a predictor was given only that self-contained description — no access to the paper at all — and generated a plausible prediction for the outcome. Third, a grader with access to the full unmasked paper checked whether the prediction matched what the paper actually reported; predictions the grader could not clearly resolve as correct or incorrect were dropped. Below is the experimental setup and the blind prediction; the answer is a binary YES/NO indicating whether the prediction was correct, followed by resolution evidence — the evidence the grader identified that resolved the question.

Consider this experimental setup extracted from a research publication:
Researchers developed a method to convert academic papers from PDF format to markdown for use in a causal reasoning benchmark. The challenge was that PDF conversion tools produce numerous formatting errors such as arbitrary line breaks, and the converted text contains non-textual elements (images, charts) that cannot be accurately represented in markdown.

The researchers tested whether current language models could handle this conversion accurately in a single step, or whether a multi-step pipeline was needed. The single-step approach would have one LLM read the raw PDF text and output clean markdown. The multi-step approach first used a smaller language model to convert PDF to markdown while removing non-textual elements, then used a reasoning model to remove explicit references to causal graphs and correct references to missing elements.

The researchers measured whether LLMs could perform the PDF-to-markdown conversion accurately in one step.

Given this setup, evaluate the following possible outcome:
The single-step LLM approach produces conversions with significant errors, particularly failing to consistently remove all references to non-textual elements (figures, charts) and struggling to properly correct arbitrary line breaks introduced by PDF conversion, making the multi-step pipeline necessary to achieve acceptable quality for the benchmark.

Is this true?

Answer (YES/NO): NO